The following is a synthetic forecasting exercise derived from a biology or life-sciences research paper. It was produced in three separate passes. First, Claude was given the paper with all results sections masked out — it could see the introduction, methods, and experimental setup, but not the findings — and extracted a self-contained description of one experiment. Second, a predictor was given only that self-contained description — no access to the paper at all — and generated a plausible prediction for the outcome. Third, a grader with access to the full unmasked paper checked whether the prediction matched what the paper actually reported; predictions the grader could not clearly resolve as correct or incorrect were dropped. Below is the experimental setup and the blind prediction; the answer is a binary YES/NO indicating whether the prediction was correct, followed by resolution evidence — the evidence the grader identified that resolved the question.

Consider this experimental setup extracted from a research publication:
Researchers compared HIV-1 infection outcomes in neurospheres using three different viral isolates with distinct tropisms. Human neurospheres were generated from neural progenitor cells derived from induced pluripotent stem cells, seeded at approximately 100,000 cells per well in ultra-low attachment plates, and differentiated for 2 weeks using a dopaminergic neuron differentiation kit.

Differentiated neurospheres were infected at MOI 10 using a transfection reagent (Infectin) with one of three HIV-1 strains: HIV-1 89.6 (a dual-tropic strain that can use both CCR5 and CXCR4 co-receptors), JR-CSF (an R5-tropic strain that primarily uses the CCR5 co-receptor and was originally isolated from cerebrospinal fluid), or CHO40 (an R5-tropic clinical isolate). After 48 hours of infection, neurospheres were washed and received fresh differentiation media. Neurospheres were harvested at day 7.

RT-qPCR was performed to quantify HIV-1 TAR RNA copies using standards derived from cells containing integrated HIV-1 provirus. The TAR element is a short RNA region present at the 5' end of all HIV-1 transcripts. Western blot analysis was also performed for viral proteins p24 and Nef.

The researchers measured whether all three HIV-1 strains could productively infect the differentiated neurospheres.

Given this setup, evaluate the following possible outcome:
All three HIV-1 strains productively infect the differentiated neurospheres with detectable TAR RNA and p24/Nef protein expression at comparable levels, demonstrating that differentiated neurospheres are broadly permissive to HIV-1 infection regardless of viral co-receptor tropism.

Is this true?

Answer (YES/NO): YES